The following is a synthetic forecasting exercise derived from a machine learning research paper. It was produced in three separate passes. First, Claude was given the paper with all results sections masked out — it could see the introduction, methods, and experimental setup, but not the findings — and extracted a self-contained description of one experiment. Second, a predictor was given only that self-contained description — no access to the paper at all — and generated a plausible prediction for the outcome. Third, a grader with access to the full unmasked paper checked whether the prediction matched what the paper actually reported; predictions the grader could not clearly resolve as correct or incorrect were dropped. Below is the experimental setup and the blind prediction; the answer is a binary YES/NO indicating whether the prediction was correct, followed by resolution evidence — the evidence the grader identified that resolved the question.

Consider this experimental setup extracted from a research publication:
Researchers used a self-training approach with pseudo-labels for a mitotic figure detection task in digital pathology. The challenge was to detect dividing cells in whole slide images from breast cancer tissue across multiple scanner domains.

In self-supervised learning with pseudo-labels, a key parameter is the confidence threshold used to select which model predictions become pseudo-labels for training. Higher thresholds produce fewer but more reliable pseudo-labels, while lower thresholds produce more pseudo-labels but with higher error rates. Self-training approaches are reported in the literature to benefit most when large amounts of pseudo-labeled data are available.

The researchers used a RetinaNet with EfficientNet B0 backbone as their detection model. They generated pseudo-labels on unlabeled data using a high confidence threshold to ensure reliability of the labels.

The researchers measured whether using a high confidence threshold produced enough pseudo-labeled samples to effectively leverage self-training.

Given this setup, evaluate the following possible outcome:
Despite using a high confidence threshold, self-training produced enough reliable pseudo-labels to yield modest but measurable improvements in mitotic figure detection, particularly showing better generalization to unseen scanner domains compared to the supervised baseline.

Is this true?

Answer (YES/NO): NO